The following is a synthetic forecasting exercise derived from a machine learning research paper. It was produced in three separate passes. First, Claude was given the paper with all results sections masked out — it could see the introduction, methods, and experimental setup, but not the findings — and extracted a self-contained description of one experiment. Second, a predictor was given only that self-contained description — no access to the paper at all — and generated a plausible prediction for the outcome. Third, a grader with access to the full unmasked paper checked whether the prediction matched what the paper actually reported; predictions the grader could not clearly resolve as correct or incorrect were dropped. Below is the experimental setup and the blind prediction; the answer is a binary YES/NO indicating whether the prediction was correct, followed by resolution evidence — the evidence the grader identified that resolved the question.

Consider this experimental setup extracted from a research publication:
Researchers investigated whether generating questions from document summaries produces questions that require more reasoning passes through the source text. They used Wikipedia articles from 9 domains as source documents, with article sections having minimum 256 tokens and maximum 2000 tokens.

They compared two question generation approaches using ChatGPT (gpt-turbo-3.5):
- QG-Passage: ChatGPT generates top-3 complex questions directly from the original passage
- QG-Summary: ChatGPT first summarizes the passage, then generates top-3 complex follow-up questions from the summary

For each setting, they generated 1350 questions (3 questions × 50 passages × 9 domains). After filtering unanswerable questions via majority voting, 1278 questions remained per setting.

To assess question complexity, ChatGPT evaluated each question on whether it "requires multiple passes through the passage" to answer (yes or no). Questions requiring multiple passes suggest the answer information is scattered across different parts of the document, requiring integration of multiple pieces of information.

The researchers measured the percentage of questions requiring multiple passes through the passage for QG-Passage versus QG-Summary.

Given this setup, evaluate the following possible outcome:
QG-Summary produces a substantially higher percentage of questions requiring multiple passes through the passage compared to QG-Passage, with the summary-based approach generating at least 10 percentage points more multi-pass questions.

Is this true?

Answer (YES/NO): NO